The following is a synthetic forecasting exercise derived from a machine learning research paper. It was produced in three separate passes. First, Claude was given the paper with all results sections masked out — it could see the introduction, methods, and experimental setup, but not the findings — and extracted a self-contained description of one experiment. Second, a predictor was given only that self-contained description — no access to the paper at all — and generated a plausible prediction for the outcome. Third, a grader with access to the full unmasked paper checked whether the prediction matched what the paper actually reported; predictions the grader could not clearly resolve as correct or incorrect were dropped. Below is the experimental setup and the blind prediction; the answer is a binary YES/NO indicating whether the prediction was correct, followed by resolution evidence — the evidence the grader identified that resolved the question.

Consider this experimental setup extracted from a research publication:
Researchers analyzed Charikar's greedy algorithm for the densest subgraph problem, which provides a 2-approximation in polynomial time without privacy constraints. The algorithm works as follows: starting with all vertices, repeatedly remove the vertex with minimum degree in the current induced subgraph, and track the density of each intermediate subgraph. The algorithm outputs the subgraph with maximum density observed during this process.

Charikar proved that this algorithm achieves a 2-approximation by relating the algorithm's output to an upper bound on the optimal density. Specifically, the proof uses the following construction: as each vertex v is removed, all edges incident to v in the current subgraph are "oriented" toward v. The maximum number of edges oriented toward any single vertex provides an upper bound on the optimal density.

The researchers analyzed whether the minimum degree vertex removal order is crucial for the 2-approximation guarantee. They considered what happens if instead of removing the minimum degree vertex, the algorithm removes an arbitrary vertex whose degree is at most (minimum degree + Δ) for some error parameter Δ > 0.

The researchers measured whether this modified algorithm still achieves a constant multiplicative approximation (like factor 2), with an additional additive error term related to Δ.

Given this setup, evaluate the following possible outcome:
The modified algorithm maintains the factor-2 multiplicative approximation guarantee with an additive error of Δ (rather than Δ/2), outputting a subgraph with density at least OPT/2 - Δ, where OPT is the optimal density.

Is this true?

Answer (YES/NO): YES